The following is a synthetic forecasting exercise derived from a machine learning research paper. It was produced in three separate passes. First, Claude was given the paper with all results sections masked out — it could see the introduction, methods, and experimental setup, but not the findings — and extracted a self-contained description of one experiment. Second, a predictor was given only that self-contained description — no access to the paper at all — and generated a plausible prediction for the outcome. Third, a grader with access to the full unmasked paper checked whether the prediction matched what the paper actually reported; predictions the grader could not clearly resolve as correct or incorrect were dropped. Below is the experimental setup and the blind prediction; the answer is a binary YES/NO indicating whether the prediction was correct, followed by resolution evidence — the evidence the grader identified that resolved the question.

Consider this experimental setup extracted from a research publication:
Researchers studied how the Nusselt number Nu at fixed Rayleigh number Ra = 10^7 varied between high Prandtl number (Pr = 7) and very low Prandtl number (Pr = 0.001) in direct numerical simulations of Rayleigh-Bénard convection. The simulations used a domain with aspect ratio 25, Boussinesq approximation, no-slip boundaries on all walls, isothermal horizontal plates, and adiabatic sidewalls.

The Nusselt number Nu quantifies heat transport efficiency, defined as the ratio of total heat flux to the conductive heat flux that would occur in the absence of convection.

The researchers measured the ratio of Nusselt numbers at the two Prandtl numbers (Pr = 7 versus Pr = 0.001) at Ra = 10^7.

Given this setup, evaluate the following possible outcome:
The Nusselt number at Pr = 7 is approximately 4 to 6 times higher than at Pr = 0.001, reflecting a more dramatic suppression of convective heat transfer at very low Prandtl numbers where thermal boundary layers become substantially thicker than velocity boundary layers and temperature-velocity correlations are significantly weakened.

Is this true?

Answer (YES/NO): NO